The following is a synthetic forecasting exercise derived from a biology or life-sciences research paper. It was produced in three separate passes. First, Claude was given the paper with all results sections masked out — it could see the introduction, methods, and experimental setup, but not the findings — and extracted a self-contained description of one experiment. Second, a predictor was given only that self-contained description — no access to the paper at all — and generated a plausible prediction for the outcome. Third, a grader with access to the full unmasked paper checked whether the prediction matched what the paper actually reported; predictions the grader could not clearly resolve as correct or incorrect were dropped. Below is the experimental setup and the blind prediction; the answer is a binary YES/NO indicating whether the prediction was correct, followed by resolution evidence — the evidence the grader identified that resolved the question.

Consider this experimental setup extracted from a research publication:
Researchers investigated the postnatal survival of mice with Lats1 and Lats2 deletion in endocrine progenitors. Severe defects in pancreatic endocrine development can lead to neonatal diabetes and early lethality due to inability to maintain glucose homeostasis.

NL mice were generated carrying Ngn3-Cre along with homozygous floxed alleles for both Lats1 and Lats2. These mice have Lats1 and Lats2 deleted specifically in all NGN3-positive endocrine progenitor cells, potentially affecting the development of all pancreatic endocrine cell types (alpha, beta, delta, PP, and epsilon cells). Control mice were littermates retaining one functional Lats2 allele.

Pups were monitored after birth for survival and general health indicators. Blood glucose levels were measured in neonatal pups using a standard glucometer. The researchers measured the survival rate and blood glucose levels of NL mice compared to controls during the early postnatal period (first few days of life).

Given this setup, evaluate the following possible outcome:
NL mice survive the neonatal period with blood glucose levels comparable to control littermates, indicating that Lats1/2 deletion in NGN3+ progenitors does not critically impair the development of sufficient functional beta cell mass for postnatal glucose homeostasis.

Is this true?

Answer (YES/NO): NO